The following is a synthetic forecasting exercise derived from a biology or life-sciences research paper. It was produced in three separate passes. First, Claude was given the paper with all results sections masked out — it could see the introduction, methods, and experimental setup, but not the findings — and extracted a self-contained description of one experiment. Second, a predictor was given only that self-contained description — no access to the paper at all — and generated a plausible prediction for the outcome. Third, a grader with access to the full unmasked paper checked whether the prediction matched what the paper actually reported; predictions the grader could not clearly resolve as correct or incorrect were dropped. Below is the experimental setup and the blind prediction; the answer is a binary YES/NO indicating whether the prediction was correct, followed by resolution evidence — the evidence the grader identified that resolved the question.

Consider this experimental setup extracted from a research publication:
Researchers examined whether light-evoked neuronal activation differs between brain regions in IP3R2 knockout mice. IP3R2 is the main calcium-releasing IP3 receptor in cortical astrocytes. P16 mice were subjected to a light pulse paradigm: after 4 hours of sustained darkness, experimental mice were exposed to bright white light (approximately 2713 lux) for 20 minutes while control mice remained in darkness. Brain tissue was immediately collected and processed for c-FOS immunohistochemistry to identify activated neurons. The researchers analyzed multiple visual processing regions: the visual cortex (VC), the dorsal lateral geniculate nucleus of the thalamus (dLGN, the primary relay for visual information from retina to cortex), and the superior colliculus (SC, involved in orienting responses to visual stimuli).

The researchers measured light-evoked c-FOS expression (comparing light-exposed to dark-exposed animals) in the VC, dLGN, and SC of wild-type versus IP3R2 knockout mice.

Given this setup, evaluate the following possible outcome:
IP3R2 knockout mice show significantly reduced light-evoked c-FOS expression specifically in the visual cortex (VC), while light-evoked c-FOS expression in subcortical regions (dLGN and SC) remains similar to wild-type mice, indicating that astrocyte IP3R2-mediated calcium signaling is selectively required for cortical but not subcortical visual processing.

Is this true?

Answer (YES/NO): NO